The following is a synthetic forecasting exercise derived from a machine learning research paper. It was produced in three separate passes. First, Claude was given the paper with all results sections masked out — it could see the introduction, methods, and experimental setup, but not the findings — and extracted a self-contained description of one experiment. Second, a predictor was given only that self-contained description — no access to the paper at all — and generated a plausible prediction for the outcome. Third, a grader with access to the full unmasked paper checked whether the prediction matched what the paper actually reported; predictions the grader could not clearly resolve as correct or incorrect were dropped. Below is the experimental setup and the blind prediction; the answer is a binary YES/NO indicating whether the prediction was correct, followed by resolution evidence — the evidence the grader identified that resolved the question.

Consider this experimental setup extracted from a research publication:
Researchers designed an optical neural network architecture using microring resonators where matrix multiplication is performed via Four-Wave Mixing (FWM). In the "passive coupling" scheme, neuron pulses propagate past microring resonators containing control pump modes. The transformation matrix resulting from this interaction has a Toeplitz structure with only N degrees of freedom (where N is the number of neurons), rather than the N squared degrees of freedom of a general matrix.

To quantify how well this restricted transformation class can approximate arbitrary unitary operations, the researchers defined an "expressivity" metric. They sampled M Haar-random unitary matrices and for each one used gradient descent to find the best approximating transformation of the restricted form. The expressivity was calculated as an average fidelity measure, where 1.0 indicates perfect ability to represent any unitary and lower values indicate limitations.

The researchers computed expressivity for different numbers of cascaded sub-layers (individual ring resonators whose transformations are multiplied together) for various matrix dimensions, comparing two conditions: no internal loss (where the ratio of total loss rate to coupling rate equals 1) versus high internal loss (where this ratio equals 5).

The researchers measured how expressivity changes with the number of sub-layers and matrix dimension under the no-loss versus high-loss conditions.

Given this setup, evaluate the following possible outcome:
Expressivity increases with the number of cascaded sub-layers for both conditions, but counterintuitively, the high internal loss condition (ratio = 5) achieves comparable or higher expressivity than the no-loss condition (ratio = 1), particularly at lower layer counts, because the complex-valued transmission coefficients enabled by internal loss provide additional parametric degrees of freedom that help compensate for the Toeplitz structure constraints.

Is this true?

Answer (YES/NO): NO